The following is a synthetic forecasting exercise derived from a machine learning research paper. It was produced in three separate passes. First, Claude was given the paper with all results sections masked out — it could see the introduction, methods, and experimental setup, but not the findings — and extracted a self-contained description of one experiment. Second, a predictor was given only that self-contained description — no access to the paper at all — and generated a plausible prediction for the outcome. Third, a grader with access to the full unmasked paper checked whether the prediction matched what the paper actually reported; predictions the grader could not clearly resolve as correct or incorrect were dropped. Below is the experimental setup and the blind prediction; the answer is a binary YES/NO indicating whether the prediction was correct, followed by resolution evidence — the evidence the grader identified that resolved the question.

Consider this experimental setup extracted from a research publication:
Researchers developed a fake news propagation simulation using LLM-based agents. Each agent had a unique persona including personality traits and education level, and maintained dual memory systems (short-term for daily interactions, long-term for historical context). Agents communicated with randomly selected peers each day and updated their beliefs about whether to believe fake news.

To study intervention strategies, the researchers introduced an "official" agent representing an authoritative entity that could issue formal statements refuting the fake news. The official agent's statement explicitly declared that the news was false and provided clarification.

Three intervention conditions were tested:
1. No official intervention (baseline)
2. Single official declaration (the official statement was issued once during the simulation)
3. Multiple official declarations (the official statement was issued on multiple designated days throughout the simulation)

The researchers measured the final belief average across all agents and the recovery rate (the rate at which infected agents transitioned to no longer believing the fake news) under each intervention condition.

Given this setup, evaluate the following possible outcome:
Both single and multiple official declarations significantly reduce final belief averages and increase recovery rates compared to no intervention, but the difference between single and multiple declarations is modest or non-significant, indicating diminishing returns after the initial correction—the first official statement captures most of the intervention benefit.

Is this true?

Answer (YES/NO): NO